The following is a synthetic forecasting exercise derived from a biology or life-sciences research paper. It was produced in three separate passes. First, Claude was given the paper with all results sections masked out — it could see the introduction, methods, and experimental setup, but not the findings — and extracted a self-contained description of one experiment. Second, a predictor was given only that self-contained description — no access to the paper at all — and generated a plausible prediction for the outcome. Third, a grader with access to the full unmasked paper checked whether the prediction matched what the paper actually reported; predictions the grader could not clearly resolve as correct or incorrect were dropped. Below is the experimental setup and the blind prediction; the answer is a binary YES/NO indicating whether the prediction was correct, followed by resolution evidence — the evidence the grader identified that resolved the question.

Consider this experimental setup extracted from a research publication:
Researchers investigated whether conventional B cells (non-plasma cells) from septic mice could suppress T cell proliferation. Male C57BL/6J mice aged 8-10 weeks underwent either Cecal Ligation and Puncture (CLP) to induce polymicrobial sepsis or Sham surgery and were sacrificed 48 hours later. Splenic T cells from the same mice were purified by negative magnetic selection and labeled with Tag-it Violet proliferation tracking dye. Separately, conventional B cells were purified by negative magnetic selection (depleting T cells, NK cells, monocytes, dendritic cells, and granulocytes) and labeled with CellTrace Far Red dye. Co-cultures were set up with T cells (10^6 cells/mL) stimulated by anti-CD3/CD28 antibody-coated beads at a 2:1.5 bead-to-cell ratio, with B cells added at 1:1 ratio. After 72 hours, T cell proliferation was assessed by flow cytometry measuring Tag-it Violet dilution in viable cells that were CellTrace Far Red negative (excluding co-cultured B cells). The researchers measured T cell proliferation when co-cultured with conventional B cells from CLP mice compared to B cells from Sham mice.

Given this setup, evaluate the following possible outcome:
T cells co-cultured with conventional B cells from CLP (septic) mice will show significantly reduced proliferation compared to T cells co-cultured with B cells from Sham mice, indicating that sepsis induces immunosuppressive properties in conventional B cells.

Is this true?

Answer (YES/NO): NO